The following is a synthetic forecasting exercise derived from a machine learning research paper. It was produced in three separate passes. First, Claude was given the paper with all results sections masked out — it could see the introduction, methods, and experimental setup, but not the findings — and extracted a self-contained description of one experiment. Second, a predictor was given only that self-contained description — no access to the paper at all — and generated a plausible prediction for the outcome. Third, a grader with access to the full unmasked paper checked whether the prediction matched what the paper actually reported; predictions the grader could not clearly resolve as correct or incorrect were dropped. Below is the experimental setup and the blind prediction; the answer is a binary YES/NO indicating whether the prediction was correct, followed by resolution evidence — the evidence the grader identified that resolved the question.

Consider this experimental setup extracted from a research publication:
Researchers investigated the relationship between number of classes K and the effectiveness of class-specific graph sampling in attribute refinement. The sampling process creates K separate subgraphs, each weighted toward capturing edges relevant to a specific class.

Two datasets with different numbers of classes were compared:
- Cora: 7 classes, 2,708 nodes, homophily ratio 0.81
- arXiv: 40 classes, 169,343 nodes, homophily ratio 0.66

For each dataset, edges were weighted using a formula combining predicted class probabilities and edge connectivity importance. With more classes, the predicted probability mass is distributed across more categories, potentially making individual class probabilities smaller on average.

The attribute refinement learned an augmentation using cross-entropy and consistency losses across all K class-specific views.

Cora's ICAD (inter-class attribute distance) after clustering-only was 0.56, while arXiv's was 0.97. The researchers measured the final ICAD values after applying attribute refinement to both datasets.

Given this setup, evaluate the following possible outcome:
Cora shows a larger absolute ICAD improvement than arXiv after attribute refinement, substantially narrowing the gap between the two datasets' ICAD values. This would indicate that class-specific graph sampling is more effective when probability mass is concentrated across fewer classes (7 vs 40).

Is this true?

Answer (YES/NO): YES